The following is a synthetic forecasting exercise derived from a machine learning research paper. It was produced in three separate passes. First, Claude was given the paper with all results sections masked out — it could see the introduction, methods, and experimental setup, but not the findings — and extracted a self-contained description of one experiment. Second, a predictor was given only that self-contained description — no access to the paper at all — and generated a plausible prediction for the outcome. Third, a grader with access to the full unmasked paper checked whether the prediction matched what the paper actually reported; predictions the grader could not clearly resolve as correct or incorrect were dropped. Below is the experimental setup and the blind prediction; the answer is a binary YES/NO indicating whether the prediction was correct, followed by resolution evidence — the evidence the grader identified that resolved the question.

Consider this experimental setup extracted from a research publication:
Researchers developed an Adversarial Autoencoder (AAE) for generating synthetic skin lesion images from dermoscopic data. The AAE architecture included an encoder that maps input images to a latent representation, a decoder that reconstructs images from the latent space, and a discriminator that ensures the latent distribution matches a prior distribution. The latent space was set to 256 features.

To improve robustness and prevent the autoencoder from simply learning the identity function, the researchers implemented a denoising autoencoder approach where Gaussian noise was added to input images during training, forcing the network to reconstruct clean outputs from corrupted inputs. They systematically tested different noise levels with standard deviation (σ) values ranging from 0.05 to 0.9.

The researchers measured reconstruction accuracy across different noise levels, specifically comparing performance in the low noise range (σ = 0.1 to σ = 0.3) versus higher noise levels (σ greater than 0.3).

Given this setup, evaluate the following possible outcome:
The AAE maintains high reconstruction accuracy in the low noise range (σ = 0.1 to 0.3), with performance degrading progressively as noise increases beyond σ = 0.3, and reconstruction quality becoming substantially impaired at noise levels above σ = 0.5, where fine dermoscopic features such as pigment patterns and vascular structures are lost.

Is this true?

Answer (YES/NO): NO